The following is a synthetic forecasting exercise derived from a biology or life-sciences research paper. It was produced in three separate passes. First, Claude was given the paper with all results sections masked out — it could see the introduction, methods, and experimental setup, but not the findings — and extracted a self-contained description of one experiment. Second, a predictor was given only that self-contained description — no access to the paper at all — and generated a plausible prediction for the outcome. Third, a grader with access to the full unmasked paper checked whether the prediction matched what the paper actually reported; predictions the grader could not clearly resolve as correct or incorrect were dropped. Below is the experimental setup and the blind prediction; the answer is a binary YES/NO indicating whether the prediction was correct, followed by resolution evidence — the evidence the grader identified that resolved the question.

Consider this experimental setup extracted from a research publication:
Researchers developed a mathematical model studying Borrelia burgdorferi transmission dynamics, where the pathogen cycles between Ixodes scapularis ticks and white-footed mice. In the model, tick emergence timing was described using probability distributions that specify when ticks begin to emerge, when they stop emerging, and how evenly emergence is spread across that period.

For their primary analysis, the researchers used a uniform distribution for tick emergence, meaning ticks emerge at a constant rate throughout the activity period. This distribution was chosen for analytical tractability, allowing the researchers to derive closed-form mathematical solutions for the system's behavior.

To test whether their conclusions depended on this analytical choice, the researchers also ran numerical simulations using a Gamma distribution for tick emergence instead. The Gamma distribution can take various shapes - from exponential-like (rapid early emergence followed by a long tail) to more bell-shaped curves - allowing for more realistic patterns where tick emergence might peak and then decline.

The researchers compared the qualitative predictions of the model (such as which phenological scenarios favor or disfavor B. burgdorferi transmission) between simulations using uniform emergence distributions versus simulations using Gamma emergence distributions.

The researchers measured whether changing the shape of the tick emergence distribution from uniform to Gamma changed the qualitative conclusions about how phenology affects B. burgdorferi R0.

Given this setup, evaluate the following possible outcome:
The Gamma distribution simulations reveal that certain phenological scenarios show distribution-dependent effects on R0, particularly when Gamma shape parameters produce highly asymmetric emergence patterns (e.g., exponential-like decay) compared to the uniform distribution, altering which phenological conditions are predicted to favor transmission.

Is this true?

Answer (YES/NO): NO